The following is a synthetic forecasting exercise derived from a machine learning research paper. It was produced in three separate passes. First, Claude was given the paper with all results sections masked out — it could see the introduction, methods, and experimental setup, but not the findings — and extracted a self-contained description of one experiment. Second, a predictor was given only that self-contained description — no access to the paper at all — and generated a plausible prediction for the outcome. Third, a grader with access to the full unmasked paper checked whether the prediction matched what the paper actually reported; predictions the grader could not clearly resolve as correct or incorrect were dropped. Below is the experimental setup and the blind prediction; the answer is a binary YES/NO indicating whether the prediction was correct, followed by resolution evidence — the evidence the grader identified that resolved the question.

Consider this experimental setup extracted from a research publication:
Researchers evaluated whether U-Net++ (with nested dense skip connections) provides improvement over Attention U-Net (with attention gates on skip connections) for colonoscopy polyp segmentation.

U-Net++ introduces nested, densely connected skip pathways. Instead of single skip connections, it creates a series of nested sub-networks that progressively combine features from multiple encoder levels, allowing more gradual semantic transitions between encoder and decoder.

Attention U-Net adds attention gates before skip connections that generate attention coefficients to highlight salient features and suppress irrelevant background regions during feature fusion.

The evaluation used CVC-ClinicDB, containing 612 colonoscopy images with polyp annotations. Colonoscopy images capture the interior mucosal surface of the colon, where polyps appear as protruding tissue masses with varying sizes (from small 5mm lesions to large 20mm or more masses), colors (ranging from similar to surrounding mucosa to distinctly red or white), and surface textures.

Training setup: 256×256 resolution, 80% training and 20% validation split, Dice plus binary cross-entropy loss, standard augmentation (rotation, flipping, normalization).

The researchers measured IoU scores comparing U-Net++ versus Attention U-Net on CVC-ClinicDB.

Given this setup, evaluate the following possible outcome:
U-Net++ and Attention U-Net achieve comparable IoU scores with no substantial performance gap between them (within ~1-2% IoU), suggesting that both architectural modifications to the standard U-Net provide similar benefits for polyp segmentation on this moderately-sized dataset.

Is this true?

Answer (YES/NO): YES